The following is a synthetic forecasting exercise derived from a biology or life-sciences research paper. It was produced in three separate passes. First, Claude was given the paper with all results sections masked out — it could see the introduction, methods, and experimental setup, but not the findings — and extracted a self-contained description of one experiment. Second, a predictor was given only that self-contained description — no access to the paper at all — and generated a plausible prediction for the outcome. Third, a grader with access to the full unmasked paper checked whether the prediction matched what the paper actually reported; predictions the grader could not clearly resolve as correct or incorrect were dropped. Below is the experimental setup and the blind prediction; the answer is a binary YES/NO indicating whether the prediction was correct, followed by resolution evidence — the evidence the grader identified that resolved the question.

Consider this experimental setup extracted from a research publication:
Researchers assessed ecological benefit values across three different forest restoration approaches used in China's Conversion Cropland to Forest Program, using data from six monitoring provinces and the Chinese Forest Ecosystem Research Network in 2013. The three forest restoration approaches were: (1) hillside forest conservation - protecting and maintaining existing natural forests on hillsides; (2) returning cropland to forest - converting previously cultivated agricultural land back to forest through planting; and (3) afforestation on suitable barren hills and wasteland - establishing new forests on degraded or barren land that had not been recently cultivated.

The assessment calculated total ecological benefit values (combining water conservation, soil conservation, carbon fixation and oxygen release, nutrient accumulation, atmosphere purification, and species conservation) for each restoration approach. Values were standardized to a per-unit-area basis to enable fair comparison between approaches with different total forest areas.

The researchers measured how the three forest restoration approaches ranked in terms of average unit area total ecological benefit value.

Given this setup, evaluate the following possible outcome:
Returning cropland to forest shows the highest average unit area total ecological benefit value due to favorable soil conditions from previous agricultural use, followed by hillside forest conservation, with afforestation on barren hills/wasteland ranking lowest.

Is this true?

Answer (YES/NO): NO